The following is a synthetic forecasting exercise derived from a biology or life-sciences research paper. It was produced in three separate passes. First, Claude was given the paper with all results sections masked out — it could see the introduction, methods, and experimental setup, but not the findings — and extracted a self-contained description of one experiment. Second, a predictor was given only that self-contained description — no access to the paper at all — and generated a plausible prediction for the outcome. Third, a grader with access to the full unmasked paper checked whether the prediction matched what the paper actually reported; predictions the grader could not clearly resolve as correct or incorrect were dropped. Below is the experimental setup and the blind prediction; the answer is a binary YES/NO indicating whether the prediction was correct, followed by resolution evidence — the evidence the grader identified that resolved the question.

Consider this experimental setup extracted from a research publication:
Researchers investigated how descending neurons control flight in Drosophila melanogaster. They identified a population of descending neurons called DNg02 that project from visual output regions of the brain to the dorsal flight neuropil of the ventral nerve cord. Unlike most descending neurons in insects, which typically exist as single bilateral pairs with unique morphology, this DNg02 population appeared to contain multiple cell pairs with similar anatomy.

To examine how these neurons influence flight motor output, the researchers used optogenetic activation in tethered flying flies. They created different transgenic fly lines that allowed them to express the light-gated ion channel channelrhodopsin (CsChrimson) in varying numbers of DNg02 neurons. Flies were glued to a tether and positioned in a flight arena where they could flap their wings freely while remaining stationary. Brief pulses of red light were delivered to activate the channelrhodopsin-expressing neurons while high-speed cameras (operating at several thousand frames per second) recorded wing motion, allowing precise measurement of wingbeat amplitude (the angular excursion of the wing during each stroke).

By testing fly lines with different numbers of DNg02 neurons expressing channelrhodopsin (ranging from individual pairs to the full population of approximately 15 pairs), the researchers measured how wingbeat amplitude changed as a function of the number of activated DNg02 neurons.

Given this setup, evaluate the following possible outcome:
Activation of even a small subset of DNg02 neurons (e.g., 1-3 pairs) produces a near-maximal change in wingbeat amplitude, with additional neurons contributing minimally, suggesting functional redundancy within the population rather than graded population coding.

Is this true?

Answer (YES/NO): NO